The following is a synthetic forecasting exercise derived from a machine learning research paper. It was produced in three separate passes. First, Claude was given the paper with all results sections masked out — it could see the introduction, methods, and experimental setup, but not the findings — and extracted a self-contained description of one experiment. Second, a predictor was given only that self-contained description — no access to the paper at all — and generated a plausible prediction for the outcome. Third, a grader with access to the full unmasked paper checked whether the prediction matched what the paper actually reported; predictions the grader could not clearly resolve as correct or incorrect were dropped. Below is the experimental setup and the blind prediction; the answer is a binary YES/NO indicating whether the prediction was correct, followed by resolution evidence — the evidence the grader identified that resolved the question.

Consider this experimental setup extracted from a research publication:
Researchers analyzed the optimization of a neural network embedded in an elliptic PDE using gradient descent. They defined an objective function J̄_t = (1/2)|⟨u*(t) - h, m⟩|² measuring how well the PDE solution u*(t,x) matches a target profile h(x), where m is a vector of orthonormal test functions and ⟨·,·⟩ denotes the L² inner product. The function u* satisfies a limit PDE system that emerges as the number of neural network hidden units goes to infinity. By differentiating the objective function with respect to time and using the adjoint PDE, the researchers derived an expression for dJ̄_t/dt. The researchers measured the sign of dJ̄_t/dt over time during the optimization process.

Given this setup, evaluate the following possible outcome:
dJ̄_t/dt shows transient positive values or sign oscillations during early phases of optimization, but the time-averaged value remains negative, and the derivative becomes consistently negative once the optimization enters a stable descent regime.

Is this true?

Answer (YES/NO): NO